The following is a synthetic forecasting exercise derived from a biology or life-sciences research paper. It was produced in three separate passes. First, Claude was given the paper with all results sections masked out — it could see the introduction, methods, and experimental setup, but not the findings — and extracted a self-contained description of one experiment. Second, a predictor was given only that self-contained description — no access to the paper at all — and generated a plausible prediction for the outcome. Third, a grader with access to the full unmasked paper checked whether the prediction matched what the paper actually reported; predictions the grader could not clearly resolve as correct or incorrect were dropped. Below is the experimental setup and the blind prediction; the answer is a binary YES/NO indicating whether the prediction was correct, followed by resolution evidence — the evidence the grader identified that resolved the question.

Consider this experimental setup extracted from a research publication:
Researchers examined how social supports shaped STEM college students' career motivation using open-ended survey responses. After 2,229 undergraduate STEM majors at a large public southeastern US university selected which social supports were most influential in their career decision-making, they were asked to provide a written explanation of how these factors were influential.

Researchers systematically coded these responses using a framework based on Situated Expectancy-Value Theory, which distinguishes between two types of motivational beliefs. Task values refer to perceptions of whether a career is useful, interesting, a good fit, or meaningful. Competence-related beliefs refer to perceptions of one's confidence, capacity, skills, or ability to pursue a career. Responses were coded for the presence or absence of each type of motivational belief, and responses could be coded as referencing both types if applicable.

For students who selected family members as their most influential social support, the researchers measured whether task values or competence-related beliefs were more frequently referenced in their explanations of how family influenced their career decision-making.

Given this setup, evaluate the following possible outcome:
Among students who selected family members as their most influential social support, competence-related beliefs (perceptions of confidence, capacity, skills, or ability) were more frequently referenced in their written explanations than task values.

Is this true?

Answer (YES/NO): NO